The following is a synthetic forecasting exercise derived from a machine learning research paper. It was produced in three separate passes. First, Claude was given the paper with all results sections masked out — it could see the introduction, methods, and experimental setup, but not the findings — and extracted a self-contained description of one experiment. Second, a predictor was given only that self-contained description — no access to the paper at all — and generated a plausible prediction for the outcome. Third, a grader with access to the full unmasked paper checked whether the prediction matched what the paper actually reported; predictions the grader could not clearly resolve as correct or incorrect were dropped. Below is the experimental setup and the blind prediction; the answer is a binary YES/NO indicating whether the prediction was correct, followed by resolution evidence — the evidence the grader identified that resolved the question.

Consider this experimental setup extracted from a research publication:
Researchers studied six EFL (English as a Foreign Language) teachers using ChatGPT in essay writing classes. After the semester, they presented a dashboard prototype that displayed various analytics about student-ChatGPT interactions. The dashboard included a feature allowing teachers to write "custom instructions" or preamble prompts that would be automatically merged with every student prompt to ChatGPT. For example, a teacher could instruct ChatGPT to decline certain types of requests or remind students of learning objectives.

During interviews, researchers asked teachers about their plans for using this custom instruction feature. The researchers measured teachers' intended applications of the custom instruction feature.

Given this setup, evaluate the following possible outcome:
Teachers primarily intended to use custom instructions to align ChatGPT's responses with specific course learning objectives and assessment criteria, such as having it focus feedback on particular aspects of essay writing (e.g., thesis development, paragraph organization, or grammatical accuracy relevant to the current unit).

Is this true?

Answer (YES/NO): NO